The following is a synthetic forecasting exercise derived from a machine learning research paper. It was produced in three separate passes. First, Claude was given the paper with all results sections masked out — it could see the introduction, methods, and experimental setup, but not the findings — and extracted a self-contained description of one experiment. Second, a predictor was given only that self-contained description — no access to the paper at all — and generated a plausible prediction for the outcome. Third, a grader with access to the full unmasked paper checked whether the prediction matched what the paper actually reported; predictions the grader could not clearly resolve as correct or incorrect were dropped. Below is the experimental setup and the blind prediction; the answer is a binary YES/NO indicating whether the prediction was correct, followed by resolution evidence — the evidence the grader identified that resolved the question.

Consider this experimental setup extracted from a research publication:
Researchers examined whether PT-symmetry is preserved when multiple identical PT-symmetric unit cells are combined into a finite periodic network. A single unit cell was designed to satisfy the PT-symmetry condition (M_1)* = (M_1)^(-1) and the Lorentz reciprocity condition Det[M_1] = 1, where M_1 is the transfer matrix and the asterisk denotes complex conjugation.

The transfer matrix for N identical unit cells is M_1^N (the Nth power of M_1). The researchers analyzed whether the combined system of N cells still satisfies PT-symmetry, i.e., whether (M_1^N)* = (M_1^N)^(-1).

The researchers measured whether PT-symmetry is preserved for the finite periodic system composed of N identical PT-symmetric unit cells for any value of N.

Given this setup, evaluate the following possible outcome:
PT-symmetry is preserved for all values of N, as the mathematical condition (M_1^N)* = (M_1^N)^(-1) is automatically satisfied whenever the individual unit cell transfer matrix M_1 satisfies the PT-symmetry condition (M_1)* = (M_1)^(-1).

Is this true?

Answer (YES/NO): YES